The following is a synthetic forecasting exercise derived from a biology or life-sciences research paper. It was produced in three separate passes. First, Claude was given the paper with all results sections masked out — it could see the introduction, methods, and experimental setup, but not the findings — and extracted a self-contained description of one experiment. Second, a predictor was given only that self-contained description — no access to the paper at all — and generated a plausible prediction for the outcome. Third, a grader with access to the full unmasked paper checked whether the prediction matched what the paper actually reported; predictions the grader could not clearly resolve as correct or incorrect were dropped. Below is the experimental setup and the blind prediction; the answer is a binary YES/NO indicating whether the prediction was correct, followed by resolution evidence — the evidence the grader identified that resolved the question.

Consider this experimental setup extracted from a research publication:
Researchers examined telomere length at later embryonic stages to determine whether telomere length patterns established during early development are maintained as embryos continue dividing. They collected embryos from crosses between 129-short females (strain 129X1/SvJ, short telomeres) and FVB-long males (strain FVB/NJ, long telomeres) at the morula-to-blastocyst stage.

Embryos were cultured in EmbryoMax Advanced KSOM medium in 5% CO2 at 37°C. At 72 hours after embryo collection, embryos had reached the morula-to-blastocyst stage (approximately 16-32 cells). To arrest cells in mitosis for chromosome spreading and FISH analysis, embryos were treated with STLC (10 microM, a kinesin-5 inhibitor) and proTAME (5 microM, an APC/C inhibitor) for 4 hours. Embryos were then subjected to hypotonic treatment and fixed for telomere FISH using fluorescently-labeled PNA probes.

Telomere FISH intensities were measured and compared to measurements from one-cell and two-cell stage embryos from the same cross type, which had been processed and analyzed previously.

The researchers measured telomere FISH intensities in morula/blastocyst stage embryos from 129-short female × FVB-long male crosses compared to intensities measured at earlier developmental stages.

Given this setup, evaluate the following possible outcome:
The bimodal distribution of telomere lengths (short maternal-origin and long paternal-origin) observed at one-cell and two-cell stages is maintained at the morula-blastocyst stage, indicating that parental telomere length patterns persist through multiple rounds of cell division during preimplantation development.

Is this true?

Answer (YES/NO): NO